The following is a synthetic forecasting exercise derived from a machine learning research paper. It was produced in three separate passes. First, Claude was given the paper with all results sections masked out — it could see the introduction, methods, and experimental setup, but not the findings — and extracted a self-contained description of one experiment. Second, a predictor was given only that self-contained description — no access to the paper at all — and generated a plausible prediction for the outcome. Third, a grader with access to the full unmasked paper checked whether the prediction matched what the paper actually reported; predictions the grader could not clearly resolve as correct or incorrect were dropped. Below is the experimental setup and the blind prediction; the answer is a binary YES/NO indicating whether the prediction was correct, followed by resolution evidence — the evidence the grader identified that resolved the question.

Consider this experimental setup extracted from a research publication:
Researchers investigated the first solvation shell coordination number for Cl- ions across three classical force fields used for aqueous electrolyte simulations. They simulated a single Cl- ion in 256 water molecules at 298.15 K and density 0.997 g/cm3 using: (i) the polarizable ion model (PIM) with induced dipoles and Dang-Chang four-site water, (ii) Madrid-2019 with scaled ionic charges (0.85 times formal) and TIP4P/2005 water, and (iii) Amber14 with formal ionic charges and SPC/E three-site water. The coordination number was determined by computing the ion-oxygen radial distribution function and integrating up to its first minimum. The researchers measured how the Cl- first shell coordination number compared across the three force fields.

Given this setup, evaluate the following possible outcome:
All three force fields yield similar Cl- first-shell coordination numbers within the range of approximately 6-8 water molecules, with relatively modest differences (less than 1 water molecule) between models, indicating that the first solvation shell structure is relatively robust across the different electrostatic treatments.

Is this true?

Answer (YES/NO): NO